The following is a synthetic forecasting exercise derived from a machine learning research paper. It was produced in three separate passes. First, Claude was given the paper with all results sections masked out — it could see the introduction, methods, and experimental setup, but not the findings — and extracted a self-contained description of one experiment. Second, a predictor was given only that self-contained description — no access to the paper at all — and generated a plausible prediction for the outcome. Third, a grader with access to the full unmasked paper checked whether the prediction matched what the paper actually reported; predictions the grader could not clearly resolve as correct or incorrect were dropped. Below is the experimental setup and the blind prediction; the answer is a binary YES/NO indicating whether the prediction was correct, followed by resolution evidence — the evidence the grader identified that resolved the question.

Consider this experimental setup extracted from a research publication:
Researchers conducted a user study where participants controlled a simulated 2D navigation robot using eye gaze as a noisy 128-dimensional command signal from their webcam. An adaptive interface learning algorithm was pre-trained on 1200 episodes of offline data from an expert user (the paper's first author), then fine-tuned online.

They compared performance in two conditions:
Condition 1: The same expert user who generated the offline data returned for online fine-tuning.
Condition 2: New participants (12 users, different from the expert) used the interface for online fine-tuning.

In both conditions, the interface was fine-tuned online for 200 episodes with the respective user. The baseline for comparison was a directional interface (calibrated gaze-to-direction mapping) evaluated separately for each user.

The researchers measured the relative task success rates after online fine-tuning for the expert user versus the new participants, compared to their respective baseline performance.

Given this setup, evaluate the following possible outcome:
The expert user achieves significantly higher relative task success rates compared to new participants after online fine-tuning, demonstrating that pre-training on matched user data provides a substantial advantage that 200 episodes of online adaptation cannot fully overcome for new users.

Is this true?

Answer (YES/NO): YES